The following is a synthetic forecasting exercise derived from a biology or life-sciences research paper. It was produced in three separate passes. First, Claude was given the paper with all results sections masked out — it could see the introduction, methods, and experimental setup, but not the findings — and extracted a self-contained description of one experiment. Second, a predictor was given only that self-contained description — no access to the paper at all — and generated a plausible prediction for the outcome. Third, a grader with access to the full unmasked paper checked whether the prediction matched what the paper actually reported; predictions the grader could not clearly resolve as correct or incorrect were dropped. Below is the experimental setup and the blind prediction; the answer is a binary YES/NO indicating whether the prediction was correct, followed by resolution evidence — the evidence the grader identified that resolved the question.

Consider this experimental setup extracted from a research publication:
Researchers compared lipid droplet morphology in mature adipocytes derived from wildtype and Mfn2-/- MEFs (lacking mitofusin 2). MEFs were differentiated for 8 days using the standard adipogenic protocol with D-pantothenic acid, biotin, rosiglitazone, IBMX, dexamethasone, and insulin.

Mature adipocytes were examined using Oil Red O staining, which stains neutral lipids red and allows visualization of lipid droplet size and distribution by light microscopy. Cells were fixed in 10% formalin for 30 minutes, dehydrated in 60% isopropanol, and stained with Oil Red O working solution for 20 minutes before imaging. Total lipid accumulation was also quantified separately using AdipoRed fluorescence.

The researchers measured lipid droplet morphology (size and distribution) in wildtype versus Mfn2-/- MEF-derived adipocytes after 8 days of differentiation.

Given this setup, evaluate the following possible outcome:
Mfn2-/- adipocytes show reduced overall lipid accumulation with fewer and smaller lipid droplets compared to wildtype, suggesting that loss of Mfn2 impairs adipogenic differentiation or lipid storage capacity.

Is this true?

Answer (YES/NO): NO